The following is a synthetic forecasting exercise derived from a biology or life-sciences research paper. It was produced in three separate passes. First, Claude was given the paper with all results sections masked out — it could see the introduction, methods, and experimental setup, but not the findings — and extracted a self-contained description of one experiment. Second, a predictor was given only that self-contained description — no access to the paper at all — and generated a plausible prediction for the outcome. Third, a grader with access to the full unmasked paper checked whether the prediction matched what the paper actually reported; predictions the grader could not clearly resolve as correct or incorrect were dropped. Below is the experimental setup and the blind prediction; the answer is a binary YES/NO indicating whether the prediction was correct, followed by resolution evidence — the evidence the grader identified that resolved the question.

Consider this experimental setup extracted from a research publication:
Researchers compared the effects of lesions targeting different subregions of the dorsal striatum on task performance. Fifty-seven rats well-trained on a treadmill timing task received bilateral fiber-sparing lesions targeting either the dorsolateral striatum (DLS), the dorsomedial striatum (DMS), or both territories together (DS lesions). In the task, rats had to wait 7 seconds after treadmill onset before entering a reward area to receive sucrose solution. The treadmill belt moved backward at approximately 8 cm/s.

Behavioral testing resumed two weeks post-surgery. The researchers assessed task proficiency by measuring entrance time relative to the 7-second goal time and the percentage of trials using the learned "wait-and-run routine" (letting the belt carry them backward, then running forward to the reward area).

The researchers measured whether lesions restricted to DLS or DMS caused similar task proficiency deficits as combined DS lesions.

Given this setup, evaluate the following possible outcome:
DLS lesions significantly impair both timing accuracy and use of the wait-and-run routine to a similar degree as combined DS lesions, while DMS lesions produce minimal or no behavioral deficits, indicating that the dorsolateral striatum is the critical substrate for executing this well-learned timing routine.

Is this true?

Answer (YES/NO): NO